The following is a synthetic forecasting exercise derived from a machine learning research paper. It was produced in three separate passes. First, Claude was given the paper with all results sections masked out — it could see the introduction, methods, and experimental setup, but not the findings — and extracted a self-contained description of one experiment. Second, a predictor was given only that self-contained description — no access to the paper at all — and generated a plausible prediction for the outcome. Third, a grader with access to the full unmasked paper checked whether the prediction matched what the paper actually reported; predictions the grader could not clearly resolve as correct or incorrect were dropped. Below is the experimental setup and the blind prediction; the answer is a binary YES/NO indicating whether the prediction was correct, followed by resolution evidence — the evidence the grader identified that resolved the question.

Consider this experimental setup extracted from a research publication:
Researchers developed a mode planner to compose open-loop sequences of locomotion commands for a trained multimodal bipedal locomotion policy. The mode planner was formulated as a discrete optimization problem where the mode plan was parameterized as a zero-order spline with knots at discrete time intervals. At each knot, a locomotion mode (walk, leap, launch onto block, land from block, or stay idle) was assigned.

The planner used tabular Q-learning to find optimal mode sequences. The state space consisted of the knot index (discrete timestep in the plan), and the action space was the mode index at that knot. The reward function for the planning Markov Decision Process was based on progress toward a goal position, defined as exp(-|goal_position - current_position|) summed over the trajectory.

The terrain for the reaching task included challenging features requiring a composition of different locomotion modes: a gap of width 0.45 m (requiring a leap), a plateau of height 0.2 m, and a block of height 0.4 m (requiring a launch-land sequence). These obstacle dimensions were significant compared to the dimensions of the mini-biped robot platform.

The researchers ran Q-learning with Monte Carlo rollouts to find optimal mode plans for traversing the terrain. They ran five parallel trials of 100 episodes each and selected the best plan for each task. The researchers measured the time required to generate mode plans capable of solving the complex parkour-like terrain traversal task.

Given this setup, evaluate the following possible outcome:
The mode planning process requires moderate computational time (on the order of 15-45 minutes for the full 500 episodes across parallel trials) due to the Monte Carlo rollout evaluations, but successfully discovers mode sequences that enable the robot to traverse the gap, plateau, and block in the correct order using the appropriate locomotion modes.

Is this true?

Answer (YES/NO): NO